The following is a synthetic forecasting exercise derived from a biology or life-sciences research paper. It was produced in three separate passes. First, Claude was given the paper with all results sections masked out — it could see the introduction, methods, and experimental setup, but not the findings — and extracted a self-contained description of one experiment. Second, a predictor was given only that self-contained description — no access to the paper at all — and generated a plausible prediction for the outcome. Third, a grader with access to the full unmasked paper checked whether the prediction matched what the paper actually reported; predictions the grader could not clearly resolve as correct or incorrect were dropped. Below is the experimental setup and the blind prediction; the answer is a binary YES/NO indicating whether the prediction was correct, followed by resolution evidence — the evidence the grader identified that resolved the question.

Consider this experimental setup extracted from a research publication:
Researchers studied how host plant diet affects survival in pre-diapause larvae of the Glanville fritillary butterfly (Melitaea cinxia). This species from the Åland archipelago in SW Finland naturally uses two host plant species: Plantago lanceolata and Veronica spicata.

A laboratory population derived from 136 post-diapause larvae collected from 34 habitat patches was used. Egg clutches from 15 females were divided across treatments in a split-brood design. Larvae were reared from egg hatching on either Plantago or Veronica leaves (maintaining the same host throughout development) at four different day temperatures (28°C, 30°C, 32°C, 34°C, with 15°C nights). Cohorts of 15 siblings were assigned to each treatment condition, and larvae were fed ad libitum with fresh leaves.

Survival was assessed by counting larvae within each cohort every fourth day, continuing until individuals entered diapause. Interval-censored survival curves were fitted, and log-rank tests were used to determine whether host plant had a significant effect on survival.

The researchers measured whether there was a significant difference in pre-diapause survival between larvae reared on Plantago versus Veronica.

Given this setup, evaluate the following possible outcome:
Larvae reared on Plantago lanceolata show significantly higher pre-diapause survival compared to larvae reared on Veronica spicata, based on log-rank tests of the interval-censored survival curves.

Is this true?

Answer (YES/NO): NO